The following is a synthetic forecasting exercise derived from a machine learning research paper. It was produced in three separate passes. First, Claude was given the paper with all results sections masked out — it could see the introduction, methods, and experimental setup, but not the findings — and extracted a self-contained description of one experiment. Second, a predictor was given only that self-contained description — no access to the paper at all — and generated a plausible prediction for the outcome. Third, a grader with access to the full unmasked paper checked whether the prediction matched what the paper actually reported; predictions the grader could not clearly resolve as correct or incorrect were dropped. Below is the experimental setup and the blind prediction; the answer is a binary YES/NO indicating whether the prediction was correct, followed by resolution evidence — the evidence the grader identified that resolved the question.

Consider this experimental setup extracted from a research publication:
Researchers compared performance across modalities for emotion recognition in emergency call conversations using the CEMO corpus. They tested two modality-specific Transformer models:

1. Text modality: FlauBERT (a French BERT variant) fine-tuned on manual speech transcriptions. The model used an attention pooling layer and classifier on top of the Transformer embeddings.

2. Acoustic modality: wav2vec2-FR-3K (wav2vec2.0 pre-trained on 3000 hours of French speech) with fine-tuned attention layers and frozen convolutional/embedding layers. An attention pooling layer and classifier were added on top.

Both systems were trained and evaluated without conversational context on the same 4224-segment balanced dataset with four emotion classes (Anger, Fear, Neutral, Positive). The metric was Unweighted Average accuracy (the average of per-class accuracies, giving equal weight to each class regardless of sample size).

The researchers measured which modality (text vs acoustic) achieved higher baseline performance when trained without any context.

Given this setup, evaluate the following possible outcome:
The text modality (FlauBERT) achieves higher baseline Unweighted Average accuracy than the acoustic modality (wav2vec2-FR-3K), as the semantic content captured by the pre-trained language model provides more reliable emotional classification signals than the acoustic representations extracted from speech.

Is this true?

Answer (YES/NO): NO